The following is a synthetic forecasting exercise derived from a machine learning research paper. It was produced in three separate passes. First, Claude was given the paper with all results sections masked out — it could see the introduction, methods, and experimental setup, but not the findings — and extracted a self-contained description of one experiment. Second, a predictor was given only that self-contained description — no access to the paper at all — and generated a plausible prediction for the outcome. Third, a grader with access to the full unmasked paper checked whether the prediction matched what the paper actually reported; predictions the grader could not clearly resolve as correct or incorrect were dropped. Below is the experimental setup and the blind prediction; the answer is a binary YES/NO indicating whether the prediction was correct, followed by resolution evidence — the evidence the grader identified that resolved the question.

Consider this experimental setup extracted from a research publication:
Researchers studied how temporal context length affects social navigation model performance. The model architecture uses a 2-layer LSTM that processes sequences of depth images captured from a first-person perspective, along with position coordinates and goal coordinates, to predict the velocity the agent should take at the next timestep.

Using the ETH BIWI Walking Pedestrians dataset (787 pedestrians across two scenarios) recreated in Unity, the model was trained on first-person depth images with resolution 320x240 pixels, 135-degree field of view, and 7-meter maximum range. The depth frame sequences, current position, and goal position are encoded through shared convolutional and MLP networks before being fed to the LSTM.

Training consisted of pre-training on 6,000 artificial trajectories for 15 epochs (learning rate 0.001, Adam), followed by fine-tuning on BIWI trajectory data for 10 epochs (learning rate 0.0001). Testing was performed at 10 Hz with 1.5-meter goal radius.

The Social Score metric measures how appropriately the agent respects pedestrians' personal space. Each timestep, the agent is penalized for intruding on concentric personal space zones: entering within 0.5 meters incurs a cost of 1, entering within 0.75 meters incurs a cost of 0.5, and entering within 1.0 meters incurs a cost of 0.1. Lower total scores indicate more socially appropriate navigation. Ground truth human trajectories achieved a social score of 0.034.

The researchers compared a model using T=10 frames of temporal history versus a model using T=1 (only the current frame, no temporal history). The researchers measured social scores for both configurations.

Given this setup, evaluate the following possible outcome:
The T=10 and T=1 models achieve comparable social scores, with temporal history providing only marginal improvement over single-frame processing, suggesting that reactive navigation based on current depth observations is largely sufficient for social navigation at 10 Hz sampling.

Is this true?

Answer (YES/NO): NO